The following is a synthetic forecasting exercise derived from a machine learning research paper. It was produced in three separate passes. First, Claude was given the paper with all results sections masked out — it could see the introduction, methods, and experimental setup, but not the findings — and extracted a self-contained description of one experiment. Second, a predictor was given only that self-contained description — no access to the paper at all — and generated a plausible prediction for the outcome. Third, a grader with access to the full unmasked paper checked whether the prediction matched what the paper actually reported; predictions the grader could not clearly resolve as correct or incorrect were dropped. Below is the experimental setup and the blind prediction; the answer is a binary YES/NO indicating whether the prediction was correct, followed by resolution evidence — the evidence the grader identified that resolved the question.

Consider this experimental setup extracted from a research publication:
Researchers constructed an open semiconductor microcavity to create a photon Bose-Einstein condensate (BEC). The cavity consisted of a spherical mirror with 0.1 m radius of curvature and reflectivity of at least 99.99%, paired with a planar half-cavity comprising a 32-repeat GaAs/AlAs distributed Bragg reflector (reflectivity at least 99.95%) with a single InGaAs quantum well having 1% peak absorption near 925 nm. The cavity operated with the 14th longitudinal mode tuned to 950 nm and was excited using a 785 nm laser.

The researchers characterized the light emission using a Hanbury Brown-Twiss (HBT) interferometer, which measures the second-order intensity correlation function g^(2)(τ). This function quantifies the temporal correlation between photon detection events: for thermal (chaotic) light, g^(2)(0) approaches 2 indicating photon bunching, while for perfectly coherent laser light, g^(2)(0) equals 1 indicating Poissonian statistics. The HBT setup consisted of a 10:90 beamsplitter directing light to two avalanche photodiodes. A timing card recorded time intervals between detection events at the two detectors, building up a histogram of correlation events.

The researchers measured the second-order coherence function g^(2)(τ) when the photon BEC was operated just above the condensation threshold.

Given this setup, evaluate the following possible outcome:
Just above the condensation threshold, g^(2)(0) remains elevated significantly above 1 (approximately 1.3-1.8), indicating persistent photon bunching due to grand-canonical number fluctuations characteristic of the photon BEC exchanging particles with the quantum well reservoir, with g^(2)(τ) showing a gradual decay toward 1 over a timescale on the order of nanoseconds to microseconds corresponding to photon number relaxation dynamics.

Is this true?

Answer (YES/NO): YES